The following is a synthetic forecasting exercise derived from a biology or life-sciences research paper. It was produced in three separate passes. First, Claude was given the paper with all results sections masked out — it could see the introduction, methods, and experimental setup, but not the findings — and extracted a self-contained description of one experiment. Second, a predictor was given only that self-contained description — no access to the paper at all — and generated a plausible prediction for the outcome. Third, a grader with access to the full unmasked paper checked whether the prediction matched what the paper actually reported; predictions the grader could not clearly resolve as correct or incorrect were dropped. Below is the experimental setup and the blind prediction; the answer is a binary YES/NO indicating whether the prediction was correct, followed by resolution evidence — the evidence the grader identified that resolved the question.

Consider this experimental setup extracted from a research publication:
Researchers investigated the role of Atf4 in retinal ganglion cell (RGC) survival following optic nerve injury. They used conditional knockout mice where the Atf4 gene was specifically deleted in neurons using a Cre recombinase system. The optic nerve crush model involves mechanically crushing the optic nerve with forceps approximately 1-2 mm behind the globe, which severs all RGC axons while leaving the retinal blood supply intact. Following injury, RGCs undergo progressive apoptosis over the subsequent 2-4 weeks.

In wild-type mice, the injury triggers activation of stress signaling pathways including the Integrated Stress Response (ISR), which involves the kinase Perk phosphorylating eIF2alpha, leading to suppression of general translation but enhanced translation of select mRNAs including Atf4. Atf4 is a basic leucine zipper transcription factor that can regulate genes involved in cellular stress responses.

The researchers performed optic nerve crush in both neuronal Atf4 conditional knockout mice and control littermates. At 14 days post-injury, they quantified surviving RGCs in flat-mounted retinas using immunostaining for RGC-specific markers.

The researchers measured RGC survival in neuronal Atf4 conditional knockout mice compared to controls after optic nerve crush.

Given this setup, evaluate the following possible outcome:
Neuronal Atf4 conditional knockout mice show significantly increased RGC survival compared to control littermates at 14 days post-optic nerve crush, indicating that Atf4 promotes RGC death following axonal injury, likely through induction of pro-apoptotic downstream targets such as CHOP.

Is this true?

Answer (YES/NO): NO